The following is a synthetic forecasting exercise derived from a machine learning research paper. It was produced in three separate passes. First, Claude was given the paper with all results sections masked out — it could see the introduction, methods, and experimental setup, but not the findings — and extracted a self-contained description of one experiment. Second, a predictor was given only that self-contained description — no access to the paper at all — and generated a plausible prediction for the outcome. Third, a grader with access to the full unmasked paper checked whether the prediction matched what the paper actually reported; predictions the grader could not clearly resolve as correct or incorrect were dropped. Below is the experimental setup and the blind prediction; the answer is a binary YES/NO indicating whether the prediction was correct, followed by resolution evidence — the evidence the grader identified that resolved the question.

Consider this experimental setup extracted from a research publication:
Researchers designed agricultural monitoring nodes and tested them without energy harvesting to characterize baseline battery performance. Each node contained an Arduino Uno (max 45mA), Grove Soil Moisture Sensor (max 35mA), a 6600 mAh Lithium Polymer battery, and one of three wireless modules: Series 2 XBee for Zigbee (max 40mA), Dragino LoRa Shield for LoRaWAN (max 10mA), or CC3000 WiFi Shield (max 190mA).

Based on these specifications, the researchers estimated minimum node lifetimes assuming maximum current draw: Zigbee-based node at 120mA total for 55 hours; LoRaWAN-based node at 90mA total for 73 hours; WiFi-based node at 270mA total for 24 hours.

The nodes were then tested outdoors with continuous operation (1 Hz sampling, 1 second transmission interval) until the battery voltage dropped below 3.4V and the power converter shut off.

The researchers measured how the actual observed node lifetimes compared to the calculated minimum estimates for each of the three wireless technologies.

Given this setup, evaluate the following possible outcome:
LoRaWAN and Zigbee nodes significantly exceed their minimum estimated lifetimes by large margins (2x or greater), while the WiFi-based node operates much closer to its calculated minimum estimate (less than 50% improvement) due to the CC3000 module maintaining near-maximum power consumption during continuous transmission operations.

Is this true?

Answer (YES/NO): NO